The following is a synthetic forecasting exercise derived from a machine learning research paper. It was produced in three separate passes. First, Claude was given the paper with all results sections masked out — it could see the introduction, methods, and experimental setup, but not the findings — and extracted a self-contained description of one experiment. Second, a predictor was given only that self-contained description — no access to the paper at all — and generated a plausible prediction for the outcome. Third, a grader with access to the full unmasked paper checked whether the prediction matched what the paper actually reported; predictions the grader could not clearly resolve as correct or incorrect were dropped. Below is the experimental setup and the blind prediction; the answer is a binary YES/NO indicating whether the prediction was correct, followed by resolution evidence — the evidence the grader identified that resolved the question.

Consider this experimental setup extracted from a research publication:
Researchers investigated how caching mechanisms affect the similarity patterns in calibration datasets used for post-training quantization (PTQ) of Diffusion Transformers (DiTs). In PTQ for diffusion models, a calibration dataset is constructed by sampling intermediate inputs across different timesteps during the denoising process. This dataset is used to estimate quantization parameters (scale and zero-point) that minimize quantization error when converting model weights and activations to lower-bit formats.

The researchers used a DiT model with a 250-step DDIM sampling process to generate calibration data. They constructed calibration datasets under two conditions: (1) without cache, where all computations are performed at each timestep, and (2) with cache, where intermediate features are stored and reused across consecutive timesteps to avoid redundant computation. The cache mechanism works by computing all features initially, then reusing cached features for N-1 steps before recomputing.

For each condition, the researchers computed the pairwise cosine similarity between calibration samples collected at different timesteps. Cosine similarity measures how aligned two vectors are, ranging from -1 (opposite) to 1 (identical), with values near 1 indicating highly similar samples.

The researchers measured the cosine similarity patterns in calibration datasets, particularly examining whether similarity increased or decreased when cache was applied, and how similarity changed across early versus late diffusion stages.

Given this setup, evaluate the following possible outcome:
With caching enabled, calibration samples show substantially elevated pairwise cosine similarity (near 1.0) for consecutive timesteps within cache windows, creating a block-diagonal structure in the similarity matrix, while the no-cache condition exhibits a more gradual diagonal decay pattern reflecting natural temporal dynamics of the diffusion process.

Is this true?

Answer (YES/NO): NO